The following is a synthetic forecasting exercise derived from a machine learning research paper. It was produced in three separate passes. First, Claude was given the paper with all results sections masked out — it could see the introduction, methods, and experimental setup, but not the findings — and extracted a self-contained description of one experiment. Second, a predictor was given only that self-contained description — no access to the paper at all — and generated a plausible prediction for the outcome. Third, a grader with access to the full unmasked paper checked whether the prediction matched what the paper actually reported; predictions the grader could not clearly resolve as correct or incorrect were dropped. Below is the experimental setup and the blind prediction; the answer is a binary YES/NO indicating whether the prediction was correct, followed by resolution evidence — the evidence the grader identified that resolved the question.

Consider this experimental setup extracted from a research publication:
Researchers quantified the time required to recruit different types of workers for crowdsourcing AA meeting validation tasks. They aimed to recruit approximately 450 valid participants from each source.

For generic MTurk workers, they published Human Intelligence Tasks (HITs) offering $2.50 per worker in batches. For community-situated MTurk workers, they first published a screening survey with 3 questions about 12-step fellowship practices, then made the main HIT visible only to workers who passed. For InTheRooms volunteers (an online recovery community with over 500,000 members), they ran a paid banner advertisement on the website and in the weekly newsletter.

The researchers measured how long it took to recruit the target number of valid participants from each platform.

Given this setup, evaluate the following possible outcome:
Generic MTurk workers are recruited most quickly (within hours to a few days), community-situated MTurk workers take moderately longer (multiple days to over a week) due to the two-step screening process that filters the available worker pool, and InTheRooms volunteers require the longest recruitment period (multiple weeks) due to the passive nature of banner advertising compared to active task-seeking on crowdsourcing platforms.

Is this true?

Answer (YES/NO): NO